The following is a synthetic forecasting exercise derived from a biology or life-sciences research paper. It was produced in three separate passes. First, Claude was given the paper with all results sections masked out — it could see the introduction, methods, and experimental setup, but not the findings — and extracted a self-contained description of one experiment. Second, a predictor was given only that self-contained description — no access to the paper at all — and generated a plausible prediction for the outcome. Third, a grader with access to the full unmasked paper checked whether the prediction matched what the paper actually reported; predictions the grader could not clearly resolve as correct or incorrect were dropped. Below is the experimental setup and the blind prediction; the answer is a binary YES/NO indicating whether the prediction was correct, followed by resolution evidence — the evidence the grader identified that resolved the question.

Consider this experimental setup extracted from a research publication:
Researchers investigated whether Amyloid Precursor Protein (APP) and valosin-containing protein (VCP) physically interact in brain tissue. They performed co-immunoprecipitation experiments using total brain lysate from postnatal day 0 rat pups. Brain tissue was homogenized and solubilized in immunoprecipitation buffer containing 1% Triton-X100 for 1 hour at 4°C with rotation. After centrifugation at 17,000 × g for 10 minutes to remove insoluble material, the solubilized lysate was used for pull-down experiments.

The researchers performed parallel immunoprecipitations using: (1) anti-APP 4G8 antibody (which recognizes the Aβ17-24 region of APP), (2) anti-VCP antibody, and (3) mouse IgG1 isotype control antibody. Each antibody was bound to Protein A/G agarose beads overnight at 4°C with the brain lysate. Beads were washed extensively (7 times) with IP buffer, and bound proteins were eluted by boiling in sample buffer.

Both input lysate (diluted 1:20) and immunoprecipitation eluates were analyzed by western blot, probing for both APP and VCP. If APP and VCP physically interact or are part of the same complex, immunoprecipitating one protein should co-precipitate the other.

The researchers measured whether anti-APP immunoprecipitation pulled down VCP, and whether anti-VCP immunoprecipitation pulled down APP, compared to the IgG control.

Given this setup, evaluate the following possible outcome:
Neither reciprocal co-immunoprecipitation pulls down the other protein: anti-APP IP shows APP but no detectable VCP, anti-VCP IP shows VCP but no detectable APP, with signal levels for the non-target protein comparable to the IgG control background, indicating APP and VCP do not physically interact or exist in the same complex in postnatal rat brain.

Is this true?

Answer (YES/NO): YES